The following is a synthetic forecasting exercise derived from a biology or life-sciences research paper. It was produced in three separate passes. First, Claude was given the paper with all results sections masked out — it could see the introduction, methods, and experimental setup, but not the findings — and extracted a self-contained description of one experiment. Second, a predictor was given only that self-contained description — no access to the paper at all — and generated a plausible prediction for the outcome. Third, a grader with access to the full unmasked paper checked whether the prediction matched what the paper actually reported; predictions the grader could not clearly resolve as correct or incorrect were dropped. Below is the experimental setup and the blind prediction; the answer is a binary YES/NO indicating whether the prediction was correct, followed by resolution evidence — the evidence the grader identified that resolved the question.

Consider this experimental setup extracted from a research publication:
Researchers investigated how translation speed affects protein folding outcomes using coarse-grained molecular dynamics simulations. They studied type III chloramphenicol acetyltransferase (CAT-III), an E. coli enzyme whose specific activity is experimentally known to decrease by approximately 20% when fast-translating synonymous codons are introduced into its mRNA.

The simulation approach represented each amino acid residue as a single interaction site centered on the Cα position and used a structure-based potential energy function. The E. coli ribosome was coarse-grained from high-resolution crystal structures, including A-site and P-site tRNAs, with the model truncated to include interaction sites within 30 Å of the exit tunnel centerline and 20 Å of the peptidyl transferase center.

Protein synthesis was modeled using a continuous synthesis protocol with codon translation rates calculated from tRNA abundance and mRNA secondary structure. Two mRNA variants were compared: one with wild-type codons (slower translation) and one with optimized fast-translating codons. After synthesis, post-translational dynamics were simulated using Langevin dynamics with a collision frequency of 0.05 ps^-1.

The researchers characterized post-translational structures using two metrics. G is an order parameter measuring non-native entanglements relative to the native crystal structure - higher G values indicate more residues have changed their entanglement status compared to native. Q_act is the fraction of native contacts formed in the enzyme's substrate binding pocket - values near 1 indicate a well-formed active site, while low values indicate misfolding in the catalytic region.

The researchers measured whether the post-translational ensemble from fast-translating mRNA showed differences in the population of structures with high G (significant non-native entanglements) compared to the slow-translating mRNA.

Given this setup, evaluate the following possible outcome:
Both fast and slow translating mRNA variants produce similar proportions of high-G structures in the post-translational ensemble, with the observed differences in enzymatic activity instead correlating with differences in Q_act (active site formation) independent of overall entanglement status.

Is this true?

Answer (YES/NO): NO